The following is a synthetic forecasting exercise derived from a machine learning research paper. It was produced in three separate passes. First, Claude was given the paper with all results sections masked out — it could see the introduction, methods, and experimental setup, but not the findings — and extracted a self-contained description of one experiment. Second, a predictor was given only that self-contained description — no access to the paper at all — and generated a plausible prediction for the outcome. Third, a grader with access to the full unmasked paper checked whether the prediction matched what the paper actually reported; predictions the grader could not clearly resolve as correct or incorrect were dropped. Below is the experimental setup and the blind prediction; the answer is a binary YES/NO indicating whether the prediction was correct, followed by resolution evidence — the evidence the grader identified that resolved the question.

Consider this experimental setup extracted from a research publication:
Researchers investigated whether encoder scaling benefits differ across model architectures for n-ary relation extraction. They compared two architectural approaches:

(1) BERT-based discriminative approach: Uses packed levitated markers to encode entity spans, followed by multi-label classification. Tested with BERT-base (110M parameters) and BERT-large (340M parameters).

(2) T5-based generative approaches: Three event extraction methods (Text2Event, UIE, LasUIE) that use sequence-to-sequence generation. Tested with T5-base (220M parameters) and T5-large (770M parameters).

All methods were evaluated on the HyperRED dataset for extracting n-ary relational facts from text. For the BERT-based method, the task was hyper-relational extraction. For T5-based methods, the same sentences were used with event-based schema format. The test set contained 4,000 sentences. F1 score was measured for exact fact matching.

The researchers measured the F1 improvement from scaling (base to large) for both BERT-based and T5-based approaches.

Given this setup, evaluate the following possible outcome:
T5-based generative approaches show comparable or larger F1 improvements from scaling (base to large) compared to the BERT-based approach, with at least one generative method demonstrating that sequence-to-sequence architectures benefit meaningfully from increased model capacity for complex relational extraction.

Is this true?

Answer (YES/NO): YES